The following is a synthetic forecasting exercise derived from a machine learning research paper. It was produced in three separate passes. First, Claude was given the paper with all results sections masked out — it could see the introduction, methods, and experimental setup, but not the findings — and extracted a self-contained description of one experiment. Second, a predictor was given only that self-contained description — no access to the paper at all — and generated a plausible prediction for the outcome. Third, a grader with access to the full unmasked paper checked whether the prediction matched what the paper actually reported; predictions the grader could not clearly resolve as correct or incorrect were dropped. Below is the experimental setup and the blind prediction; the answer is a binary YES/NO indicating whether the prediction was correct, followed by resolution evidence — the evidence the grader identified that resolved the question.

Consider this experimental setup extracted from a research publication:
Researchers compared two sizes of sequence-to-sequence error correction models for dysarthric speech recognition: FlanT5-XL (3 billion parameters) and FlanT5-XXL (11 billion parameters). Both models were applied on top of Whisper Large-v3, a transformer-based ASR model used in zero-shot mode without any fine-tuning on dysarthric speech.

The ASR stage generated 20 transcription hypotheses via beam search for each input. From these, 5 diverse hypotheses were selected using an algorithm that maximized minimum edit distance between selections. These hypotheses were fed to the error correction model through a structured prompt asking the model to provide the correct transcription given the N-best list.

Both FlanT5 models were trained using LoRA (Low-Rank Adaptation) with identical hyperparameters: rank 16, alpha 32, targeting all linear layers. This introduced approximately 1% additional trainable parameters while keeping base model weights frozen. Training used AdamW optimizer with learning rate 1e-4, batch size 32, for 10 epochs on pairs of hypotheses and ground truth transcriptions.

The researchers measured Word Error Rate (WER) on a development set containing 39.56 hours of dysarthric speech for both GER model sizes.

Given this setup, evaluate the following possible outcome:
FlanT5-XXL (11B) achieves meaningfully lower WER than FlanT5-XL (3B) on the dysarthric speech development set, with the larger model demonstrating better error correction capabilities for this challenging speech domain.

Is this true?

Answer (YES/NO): NO